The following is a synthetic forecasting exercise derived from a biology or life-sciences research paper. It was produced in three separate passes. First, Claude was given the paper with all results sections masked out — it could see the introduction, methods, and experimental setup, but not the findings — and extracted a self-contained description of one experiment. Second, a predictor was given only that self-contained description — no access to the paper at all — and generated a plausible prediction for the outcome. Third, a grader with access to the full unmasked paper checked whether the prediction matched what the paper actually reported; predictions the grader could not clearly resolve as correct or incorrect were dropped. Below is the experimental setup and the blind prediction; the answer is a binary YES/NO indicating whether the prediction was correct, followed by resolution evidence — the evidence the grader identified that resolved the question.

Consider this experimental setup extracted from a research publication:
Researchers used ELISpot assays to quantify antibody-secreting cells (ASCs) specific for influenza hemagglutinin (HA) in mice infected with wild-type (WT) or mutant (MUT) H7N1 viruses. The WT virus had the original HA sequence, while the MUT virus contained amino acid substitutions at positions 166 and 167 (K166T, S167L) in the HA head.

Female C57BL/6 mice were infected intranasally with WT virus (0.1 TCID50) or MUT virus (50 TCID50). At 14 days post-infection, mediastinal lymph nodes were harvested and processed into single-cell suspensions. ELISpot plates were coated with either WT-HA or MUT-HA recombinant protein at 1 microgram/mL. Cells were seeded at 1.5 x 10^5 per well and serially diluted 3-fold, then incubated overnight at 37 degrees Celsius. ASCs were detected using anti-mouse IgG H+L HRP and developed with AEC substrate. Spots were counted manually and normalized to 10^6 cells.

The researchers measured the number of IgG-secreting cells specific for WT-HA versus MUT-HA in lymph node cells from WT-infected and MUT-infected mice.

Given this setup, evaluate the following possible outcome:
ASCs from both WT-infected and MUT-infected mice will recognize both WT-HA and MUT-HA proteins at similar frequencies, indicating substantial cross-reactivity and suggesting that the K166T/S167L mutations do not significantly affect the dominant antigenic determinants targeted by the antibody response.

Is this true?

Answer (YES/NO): NO